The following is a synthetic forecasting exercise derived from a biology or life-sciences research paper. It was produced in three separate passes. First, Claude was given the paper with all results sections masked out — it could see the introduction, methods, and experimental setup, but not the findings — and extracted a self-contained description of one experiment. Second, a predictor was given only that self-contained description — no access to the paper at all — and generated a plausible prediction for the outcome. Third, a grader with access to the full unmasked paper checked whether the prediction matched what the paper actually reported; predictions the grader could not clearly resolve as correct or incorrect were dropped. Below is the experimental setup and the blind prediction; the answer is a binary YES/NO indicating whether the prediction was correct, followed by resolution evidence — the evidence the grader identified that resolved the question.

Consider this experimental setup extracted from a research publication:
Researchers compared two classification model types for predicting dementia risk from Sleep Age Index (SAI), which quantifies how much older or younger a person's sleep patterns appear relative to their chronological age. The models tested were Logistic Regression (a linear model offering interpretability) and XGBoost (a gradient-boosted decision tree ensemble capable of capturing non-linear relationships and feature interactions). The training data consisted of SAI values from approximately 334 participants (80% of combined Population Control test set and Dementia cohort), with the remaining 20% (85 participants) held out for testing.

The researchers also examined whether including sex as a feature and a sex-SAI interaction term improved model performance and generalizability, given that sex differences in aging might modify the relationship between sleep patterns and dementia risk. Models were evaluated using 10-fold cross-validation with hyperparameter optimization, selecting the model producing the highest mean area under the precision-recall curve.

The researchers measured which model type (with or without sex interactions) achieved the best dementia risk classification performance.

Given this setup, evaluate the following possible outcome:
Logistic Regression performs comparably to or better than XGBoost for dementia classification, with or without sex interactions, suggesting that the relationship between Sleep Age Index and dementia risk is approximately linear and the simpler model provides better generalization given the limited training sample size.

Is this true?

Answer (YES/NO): NO